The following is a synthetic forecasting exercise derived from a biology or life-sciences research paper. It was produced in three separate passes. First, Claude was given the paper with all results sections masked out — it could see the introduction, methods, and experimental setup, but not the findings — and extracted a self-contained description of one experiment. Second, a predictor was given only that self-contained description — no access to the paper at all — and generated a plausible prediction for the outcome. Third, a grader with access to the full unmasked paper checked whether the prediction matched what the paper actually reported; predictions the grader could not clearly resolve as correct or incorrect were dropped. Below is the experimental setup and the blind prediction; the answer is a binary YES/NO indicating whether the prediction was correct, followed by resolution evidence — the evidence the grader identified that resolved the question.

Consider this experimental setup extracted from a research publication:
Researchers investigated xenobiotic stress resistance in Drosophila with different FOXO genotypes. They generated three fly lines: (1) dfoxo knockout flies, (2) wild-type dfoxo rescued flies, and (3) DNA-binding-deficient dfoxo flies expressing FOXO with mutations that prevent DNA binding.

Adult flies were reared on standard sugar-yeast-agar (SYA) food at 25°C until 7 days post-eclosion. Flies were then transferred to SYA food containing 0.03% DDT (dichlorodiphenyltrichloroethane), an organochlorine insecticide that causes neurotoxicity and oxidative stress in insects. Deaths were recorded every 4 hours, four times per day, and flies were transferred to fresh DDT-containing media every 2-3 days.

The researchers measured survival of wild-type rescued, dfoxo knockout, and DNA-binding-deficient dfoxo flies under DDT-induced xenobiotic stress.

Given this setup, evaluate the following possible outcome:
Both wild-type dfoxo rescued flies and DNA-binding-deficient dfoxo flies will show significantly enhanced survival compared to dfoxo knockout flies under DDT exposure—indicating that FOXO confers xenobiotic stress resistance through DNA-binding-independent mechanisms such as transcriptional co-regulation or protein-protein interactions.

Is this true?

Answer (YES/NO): NO